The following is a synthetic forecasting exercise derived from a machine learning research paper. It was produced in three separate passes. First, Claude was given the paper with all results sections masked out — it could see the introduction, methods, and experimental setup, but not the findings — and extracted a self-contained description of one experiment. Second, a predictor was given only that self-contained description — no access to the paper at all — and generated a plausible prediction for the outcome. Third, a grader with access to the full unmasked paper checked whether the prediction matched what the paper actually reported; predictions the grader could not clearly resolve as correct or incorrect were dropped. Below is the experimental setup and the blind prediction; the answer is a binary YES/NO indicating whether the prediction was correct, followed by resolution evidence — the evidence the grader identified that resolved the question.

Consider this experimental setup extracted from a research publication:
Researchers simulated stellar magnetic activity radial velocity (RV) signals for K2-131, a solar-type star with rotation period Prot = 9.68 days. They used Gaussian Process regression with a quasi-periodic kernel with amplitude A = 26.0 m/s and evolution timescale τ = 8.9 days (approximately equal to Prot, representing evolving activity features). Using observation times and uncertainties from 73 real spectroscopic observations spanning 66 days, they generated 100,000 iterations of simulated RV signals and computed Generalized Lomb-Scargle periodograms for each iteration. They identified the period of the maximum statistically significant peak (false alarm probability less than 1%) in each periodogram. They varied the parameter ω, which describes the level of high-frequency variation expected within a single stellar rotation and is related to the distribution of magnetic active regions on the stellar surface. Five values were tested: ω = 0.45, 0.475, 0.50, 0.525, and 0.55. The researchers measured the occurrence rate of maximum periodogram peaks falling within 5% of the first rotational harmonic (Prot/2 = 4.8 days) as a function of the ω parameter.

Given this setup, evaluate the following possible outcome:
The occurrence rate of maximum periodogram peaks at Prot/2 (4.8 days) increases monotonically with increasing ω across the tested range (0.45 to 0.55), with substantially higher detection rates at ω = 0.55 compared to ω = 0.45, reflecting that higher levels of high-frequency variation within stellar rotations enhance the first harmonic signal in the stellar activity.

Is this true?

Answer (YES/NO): NO